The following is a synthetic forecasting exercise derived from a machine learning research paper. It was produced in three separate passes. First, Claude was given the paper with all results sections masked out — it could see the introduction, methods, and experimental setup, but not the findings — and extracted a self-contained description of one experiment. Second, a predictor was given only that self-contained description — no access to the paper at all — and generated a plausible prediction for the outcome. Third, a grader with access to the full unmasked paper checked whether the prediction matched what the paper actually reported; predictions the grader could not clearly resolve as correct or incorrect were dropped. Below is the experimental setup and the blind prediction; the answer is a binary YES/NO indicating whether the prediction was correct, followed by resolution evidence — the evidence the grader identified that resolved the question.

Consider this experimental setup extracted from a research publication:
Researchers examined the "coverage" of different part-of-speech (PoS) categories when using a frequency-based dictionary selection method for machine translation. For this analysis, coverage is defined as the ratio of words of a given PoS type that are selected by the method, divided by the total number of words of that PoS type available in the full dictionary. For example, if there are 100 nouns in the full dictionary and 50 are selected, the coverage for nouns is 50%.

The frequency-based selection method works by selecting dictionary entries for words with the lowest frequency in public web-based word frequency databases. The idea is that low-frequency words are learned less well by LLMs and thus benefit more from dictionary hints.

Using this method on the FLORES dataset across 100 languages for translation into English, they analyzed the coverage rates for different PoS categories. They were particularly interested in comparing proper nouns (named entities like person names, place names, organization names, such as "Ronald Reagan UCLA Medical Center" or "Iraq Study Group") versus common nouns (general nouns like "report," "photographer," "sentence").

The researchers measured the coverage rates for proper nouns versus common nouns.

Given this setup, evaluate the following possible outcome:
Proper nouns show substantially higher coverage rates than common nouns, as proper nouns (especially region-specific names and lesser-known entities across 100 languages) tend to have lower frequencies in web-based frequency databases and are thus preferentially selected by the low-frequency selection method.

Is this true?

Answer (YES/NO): YES